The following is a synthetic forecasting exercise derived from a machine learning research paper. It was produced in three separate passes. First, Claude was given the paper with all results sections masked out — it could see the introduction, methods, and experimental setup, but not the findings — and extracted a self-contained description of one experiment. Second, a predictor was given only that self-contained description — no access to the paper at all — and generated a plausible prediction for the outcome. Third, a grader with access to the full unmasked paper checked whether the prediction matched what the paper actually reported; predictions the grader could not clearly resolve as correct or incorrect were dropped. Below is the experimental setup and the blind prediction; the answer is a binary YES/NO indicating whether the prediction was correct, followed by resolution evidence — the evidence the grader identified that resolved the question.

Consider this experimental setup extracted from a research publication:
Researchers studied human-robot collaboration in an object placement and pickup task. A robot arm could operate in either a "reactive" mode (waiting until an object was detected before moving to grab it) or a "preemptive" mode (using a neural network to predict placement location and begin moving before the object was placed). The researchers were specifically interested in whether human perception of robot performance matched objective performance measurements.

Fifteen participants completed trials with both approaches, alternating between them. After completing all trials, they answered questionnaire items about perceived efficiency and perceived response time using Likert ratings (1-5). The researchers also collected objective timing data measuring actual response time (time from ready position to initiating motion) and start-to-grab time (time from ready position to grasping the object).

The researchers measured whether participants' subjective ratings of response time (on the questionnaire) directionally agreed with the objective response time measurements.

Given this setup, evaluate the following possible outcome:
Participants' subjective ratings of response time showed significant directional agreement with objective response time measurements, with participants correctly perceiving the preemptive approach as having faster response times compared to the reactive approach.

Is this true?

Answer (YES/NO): YES